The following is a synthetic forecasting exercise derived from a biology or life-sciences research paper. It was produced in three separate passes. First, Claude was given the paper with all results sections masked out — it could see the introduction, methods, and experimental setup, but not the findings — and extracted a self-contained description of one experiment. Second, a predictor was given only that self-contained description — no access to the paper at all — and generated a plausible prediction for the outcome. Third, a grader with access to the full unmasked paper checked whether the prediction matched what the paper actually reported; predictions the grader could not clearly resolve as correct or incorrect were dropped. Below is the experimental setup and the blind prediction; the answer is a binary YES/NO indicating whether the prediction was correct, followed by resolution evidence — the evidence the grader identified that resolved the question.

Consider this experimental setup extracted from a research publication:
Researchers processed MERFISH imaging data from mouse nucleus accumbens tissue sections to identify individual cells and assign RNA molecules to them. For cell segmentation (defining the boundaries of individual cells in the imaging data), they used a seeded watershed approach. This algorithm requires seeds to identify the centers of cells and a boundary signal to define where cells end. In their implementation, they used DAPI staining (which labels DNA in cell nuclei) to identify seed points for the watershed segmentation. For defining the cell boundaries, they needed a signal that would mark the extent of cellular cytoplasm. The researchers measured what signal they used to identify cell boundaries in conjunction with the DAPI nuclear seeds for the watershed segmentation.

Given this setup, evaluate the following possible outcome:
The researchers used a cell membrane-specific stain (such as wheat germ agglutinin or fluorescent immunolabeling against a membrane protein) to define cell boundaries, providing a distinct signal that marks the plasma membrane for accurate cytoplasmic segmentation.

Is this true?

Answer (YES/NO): NO